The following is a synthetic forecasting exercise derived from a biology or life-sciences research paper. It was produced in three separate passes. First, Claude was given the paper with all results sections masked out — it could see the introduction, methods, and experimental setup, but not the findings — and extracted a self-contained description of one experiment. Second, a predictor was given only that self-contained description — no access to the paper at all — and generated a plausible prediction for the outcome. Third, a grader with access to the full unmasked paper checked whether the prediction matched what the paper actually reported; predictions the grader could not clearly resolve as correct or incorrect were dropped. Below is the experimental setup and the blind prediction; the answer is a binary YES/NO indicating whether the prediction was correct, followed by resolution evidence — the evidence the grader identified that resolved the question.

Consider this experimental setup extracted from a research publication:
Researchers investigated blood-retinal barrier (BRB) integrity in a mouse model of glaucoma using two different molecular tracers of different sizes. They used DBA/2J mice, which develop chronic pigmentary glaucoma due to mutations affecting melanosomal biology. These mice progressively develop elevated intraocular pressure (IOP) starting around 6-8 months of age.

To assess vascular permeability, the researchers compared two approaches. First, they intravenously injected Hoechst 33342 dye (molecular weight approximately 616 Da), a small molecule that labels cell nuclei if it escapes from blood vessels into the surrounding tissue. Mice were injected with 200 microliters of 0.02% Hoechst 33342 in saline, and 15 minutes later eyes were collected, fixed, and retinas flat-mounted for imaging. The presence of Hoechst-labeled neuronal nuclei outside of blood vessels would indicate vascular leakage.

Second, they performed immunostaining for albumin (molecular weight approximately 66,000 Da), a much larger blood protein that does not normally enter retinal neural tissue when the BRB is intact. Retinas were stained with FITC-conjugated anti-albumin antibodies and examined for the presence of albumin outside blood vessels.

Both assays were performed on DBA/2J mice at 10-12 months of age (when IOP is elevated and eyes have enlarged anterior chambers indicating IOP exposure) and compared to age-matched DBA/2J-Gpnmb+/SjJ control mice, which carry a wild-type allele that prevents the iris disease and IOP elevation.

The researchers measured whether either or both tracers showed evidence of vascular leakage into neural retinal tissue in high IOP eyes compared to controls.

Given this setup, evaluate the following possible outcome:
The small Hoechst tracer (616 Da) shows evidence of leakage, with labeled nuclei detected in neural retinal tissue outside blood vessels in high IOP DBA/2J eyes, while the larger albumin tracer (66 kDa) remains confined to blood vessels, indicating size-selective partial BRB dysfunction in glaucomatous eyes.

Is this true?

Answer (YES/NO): NO